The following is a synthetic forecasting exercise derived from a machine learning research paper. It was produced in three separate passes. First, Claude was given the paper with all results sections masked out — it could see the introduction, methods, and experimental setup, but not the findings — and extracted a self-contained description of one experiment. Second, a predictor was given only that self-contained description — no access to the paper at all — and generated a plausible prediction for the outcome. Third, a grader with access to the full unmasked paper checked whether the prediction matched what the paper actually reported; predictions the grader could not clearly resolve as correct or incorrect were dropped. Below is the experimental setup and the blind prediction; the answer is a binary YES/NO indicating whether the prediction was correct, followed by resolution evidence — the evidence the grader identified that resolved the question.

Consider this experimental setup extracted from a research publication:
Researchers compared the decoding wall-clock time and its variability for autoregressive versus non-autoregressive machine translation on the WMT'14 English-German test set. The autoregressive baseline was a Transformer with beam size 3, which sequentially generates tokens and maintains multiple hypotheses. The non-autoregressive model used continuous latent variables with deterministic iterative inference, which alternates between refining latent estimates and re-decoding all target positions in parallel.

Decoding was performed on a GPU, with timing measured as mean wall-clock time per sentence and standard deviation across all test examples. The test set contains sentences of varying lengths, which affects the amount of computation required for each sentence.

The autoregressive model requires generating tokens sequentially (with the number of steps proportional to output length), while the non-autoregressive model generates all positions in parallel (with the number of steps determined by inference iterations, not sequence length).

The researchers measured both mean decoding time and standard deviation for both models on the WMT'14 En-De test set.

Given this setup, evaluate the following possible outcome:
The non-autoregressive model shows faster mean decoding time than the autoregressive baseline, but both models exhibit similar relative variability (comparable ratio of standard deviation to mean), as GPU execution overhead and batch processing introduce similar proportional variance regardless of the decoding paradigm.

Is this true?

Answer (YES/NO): NO